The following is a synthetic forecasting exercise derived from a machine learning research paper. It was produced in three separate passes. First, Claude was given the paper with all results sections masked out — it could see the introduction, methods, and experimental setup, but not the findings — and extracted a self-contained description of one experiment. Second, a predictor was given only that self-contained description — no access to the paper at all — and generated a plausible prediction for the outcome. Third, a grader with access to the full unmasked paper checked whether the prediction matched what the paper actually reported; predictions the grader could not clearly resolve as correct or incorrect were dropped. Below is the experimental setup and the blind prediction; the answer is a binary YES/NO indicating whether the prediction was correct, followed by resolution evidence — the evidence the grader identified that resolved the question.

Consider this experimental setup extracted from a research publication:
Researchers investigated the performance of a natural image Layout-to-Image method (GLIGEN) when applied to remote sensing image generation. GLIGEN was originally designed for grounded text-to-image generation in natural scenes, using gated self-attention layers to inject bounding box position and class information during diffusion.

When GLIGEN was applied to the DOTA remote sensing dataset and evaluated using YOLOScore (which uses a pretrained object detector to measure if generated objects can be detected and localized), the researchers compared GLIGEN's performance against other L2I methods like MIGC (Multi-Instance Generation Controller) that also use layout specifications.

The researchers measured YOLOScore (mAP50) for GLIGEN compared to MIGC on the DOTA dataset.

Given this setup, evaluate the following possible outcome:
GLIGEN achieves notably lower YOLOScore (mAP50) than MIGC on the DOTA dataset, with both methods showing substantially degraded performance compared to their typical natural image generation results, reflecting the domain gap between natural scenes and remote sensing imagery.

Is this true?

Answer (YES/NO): YES